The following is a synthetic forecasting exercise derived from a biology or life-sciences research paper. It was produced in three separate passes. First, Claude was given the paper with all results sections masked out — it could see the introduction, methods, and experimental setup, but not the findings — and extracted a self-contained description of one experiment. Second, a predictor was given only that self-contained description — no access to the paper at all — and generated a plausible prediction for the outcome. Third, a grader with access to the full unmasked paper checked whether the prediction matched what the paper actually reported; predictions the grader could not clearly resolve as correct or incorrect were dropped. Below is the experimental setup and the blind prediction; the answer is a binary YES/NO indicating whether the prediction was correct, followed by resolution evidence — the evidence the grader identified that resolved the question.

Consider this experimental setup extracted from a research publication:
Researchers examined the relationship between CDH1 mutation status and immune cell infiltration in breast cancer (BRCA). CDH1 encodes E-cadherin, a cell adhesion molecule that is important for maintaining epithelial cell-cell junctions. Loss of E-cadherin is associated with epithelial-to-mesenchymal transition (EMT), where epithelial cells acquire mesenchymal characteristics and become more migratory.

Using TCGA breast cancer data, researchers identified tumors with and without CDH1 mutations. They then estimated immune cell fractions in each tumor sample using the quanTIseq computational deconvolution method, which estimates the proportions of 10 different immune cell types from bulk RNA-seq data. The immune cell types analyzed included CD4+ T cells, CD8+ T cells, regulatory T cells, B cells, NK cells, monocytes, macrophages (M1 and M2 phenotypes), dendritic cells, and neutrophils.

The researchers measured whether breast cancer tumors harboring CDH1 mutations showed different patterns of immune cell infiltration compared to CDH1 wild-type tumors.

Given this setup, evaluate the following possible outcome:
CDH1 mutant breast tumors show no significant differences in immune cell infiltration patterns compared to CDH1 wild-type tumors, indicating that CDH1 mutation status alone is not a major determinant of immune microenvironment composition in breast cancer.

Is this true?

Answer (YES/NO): NO